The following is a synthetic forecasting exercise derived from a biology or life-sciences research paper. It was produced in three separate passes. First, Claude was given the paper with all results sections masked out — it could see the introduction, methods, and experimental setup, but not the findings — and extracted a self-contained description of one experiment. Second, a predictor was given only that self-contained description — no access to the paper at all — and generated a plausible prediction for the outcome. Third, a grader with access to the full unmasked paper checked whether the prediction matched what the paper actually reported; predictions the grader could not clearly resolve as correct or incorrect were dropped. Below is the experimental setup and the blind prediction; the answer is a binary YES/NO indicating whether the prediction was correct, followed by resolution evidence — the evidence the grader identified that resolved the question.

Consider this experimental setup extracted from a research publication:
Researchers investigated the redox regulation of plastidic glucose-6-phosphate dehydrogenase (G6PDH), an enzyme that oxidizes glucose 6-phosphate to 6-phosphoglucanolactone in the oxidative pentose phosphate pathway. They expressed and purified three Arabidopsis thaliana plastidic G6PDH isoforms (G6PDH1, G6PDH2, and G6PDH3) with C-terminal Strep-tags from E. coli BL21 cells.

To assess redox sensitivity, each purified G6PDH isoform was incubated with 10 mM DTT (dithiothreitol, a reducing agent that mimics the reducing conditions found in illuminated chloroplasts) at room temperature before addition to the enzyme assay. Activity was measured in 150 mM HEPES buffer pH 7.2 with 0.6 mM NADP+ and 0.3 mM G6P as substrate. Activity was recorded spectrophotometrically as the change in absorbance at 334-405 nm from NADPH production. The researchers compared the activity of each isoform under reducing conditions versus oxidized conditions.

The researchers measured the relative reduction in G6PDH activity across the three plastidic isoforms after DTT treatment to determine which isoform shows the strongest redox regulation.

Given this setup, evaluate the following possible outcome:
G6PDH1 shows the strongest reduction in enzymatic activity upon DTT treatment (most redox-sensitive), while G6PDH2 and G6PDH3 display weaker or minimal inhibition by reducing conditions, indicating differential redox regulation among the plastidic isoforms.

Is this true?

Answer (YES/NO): YES